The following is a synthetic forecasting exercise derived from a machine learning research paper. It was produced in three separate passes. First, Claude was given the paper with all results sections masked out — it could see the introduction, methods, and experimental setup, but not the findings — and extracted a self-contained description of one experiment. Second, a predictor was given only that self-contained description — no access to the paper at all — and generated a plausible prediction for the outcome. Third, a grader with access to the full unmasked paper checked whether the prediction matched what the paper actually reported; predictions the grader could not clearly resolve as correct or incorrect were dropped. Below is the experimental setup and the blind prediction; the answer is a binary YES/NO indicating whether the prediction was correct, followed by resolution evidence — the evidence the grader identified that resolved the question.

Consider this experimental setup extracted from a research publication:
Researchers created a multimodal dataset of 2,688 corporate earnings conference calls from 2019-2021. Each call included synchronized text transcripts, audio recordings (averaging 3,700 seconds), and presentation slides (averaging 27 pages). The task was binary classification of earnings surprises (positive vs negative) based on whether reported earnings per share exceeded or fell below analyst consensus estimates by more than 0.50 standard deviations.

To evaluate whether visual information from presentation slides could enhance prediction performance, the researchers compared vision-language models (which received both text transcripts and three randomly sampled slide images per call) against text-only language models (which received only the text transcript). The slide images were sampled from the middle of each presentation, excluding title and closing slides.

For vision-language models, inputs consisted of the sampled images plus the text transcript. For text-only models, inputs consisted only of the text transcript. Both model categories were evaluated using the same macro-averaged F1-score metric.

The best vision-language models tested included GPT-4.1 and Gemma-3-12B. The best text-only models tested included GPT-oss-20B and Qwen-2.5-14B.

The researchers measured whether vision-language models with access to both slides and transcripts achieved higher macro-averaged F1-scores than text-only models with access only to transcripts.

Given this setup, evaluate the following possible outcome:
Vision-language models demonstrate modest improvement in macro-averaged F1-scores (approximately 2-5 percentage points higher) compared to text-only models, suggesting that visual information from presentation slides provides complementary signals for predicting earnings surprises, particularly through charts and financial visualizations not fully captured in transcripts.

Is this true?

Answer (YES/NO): NO